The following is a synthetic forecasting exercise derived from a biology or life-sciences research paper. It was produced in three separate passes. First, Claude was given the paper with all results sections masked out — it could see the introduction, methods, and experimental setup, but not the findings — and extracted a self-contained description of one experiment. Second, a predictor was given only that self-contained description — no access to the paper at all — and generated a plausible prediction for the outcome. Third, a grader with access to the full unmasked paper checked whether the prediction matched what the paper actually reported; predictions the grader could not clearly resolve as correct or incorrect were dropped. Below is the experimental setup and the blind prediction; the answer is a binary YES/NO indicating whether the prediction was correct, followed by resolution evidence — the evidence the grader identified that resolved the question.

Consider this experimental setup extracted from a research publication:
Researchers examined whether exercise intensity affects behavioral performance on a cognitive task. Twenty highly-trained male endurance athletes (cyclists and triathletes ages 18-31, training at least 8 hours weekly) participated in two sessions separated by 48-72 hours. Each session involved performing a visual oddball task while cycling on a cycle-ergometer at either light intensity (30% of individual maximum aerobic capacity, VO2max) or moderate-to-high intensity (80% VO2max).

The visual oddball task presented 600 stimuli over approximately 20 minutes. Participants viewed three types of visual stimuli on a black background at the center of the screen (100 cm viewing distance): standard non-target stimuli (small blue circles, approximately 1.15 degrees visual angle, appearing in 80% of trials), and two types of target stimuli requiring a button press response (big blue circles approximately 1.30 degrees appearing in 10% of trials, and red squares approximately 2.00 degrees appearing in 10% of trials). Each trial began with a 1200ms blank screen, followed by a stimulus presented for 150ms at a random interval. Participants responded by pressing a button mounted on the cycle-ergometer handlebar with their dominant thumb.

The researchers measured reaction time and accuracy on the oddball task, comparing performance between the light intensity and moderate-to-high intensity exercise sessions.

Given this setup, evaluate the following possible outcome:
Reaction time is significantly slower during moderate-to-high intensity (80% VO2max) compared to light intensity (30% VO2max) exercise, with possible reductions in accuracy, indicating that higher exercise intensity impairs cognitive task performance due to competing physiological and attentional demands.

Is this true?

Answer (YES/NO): NO